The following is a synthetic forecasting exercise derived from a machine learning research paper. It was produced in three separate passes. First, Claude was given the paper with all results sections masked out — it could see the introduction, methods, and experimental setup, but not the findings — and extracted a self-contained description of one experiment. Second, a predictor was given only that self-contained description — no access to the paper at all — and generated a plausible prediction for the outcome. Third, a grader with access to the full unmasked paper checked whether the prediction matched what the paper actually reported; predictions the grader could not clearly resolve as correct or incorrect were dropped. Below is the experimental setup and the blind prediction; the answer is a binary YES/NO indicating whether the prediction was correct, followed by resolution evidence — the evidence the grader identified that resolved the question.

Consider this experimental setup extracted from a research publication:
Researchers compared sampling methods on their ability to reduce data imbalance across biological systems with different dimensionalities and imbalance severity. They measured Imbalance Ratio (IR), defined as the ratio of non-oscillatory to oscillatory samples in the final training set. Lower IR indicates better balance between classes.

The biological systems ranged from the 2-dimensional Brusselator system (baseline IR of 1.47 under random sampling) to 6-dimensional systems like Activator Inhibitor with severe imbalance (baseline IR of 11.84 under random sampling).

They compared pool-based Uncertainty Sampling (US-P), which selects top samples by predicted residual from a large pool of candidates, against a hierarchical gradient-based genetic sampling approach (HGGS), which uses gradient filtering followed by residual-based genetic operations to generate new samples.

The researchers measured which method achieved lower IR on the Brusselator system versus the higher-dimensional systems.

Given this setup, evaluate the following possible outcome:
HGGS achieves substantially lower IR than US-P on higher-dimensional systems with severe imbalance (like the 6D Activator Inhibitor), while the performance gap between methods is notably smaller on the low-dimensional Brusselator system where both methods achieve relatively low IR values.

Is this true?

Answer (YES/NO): YES